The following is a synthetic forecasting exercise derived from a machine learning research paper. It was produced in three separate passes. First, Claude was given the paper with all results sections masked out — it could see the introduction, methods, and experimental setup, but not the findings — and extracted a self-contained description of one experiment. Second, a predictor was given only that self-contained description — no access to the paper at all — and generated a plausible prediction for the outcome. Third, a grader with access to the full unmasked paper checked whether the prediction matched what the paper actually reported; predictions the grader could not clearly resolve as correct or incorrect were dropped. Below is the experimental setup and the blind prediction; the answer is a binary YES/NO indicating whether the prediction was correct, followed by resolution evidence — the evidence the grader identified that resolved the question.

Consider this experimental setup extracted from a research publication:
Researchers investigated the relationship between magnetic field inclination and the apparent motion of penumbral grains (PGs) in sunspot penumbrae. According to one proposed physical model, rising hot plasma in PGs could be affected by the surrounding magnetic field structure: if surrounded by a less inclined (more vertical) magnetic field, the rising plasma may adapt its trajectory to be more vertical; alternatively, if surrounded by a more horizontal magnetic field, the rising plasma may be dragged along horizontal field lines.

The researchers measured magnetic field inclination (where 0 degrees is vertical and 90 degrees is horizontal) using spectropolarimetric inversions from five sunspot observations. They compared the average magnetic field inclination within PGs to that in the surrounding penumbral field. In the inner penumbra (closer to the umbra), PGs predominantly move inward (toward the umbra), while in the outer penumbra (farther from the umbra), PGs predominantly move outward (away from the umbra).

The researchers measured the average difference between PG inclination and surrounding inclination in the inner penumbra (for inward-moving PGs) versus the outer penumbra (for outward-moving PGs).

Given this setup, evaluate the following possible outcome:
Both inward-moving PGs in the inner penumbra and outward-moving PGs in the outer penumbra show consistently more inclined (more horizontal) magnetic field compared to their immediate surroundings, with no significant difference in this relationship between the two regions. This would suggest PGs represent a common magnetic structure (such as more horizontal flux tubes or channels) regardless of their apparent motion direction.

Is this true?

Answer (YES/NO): NO